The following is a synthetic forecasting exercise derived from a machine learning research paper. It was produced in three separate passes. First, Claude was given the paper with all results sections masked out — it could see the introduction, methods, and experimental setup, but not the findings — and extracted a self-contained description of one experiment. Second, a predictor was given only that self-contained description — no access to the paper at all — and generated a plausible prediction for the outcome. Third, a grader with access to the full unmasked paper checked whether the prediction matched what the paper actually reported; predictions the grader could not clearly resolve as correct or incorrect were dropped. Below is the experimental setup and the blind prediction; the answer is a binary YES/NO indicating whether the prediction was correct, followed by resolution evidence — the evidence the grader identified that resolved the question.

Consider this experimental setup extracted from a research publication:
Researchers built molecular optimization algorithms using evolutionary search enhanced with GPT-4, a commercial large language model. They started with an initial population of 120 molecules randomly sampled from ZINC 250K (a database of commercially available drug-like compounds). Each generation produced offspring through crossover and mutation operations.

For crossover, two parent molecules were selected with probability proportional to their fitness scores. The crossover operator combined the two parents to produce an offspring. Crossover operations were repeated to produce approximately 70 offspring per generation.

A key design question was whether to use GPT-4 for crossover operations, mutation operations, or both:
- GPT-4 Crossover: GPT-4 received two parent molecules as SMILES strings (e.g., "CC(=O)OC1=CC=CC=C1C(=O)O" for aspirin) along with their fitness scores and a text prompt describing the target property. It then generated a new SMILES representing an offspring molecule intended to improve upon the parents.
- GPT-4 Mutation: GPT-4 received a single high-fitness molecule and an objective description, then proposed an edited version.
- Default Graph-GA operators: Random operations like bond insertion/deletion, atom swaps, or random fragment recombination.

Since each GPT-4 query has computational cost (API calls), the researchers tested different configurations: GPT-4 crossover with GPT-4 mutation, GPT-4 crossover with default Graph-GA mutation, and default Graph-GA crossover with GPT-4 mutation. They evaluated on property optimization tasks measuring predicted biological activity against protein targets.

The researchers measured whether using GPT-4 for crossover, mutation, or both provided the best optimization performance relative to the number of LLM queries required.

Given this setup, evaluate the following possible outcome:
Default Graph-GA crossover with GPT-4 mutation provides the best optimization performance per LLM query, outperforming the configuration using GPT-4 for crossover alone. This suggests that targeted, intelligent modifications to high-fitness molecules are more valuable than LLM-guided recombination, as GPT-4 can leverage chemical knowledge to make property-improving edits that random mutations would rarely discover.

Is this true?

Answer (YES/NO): NO